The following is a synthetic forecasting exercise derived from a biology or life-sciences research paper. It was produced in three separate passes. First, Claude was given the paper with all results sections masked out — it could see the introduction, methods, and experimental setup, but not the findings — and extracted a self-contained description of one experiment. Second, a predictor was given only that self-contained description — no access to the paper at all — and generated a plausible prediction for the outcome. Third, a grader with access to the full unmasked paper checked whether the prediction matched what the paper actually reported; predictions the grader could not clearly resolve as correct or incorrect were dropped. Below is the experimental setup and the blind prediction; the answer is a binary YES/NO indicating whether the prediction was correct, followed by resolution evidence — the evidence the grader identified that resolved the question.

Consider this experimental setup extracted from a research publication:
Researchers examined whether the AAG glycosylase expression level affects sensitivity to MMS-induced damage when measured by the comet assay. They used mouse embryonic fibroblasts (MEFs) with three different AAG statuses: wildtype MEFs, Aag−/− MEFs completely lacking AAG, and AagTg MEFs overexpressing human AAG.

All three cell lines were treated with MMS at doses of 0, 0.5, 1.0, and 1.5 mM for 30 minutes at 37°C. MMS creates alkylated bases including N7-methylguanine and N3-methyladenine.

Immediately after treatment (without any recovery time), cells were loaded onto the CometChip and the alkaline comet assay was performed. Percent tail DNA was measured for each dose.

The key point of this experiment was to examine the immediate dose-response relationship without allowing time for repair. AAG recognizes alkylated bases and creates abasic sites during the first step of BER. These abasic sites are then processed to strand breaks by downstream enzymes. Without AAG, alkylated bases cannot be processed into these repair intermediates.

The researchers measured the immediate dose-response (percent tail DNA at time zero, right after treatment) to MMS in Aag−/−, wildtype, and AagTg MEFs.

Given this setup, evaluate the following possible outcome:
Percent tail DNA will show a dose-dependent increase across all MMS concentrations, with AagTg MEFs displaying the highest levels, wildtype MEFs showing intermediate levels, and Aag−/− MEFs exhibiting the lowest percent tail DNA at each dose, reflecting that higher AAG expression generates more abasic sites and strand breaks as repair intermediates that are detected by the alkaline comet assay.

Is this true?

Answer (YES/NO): NO